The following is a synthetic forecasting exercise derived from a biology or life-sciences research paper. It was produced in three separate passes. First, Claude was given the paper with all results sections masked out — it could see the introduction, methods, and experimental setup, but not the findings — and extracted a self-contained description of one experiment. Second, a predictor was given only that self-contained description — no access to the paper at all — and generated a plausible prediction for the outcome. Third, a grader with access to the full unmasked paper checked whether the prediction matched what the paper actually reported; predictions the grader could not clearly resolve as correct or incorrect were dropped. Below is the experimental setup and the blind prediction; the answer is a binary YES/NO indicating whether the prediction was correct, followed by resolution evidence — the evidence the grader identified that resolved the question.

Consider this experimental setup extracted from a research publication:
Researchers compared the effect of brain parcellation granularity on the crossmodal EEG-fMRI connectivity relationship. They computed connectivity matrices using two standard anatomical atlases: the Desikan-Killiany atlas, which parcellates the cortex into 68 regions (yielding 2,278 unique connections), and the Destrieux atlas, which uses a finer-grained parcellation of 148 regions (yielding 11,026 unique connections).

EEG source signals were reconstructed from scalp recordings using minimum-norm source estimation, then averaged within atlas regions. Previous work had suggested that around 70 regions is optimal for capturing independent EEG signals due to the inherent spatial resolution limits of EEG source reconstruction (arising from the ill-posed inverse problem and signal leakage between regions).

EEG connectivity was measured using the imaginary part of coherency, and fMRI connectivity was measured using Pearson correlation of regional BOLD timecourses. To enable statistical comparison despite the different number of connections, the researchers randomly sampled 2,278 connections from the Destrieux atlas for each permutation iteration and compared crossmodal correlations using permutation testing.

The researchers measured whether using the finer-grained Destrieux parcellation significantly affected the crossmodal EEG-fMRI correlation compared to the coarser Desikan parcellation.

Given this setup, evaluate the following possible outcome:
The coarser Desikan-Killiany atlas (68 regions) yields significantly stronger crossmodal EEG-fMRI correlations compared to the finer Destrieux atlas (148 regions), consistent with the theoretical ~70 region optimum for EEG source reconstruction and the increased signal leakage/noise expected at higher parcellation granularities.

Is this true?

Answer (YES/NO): YES